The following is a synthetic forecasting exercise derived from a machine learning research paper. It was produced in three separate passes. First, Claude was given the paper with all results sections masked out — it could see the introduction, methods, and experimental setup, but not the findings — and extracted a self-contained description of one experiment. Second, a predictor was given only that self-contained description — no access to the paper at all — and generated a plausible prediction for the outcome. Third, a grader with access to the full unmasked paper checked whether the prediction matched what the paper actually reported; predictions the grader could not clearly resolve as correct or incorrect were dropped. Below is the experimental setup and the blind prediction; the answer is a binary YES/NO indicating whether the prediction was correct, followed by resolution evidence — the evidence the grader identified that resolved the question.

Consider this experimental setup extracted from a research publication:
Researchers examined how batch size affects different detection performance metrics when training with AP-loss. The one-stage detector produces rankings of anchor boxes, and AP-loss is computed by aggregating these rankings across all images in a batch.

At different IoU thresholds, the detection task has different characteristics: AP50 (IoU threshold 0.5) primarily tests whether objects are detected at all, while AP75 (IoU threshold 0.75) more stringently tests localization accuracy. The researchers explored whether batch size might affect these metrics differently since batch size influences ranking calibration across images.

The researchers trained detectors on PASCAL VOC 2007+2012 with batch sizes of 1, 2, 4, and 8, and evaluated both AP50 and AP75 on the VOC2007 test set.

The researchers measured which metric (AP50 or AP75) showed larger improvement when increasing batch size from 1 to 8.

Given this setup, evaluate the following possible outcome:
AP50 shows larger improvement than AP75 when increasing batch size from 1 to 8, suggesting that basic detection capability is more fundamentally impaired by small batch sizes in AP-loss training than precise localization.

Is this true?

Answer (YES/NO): YES